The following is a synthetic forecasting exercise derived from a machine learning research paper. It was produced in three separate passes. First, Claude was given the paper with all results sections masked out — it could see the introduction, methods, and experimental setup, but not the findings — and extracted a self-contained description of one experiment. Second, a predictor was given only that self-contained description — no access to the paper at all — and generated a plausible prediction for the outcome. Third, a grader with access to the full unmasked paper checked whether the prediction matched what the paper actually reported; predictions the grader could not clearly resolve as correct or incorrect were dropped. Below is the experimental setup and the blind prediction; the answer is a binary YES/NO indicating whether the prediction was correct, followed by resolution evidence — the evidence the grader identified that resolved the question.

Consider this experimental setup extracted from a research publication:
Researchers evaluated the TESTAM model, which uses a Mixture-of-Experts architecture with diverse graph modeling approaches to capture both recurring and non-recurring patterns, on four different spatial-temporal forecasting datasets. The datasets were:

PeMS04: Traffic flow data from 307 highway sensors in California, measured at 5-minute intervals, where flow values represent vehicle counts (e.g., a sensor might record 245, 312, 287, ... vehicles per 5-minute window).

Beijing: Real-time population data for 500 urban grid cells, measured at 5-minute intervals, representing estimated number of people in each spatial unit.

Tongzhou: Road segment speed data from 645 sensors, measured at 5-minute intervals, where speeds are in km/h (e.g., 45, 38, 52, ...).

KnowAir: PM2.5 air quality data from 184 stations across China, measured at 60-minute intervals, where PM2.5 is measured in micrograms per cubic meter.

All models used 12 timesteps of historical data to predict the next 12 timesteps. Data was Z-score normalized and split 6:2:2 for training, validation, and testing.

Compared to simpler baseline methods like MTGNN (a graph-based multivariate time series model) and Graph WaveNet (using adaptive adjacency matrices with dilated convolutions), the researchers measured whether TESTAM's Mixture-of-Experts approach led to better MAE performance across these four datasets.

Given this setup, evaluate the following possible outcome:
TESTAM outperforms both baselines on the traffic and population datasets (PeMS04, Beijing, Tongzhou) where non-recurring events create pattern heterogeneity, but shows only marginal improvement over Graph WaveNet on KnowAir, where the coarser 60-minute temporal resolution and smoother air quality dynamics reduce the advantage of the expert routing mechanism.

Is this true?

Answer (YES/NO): NO